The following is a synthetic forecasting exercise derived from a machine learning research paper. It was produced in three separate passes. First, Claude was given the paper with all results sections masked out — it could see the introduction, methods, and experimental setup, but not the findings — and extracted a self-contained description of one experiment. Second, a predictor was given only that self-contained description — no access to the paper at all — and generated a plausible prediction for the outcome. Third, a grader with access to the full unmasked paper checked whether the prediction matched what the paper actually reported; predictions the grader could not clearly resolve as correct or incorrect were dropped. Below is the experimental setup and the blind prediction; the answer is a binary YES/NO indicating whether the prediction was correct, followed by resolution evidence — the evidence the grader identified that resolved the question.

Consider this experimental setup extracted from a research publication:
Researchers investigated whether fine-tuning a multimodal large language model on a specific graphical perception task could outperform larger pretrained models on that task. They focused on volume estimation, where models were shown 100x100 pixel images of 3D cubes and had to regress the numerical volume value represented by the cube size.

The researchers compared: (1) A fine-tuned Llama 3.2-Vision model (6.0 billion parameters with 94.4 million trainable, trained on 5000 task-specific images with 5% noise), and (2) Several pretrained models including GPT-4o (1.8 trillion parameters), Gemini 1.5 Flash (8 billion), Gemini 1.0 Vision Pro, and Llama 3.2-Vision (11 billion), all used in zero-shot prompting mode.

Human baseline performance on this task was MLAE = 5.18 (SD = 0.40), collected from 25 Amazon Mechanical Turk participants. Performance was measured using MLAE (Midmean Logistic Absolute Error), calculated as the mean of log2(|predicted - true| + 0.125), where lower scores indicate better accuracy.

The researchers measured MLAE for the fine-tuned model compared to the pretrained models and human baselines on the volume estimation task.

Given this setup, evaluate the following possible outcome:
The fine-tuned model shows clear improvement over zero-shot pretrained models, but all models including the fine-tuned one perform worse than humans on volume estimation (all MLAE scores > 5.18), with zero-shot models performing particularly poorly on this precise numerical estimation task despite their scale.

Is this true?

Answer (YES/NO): NO